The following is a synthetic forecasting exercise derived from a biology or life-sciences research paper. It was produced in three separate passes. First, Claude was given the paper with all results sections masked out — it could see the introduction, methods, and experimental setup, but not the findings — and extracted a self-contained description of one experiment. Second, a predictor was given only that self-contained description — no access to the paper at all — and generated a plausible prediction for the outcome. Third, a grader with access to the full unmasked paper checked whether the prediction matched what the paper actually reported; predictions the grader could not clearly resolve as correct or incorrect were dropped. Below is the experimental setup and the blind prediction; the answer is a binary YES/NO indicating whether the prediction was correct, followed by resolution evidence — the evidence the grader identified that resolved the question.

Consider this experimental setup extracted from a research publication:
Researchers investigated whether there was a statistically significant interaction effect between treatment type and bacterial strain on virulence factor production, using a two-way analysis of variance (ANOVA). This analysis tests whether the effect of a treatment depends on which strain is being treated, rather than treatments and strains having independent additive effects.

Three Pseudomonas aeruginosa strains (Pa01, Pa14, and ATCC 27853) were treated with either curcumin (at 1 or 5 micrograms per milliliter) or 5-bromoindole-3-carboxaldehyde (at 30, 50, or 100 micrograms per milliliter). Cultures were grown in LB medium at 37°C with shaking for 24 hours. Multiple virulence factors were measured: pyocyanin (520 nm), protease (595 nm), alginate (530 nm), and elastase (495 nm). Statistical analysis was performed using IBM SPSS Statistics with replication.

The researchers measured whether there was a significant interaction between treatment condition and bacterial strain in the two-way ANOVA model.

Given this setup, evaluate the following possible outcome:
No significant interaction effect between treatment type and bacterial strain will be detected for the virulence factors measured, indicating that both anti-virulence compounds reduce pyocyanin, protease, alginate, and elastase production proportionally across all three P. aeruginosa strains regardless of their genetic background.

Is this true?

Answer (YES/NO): YES